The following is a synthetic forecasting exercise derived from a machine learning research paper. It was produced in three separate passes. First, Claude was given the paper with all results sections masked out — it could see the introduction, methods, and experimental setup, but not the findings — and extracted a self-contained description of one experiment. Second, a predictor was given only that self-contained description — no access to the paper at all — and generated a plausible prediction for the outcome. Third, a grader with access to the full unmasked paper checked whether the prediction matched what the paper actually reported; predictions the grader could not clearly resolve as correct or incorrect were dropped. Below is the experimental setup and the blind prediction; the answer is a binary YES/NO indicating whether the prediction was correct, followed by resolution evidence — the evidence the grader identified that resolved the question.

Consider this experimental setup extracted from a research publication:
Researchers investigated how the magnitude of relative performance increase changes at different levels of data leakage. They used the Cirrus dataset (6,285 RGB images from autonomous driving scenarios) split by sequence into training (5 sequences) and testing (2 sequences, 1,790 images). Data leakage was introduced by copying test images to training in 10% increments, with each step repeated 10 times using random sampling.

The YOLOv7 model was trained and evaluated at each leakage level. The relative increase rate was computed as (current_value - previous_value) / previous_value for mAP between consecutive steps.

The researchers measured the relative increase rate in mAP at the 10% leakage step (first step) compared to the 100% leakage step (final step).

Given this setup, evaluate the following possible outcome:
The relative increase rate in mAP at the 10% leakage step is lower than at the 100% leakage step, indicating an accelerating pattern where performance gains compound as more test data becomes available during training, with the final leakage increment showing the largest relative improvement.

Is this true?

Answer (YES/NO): NO